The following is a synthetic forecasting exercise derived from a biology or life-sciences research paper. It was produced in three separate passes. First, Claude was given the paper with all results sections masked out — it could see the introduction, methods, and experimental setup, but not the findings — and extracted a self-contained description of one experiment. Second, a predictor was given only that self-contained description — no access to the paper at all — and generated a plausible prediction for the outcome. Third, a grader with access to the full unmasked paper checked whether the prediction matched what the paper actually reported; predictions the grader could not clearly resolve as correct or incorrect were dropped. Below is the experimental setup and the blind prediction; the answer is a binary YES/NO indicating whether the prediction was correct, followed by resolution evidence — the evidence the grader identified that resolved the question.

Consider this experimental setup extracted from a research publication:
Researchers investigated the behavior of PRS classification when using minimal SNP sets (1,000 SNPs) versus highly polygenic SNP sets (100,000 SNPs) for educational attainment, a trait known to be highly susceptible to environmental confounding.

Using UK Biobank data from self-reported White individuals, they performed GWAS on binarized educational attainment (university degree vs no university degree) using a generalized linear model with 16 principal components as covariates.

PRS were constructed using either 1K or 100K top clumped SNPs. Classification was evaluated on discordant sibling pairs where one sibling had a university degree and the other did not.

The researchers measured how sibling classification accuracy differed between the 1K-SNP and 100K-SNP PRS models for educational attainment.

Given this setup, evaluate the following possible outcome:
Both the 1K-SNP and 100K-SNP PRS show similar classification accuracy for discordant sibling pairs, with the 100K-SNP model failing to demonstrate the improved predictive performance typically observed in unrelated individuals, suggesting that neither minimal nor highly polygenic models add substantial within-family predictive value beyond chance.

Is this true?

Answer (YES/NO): NO